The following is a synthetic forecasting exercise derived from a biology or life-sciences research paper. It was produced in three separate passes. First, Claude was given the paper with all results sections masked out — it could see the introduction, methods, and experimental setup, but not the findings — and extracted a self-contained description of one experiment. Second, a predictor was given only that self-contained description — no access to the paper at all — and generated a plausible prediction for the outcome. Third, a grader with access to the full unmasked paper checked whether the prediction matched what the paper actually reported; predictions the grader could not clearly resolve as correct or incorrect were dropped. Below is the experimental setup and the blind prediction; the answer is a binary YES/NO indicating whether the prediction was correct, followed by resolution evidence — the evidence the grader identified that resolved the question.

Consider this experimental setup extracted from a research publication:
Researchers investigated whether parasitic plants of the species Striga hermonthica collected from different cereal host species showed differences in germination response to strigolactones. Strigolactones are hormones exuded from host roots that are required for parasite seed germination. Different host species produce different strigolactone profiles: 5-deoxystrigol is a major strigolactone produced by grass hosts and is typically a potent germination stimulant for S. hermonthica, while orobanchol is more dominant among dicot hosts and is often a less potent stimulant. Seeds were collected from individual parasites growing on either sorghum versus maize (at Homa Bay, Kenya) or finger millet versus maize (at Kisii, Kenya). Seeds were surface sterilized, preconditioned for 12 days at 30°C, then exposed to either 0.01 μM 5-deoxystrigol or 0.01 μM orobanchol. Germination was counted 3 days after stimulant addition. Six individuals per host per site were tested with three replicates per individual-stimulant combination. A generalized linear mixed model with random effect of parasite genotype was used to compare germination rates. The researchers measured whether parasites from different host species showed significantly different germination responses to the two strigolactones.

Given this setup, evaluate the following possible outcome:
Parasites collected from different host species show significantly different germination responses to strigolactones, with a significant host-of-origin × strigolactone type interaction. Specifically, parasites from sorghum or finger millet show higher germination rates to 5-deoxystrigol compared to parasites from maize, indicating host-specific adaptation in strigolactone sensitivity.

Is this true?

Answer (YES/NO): NO